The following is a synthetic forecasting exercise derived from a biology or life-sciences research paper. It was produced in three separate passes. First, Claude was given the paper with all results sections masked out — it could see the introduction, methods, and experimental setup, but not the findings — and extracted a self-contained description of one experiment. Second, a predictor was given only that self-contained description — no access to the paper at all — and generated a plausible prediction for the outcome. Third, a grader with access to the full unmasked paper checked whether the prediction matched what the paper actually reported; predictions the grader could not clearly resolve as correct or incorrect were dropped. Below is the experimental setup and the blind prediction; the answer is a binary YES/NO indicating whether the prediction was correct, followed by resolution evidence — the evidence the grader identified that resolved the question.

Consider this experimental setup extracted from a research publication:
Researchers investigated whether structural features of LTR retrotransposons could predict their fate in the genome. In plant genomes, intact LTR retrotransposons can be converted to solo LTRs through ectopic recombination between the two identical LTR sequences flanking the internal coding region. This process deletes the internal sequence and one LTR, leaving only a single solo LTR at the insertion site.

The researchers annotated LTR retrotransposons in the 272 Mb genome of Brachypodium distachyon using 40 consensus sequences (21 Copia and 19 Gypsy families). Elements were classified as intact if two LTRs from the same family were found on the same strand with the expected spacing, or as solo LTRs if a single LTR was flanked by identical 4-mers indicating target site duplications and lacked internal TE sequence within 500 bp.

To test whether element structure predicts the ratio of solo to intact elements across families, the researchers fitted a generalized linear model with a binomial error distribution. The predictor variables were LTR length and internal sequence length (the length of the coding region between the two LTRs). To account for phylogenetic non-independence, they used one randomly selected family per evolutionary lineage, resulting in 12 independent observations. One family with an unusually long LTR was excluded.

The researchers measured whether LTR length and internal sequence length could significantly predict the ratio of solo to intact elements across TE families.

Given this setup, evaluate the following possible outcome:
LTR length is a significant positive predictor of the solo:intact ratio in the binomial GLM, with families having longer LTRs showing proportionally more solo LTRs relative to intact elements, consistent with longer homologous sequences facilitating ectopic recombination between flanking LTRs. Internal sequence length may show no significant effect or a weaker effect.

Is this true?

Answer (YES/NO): NO